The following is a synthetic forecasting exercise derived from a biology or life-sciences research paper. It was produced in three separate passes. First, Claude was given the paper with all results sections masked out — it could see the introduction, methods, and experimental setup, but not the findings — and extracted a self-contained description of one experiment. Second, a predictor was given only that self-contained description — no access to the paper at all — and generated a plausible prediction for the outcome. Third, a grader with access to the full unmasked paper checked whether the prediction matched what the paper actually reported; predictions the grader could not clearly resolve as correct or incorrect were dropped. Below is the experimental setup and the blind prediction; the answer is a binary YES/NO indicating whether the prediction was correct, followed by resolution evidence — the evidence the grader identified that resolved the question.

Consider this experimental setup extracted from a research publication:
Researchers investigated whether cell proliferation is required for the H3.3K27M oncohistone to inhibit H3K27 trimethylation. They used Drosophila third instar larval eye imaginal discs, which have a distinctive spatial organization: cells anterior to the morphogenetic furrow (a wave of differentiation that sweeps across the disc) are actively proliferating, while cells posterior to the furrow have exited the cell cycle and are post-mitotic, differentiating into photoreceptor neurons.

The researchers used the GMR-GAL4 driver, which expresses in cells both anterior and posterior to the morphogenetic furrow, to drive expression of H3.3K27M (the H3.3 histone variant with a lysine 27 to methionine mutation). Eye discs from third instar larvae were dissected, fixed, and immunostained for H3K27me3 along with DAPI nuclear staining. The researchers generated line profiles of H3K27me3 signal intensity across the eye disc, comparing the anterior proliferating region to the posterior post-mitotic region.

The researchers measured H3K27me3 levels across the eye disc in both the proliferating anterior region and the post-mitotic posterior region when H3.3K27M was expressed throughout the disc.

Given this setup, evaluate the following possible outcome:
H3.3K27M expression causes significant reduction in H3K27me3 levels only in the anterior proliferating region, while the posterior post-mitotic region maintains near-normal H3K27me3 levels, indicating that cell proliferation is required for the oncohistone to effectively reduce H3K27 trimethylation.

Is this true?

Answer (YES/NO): NO